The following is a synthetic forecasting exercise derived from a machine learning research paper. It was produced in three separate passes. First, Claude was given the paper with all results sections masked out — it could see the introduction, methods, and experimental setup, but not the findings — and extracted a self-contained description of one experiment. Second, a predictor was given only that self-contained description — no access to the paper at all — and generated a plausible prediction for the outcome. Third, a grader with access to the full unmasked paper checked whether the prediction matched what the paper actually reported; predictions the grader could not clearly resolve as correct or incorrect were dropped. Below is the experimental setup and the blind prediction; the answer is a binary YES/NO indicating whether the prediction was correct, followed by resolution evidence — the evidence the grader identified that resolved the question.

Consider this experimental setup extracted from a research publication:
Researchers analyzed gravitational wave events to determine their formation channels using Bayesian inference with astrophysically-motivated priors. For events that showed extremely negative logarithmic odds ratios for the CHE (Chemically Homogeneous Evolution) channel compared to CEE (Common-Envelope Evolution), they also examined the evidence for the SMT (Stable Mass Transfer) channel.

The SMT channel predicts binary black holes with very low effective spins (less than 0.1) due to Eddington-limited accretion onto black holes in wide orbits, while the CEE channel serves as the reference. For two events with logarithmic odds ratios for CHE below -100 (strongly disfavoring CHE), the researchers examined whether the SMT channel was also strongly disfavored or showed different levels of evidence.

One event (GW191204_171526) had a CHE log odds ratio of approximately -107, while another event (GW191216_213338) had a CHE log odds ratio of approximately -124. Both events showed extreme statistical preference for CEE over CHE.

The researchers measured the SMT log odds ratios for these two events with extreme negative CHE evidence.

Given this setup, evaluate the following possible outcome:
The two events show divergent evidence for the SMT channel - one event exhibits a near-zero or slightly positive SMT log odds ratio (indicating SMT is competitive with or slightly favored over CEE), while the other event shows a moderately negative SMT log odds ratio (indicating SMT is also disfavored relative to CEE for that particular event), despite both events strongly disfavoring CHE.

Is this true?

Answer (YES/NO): NO